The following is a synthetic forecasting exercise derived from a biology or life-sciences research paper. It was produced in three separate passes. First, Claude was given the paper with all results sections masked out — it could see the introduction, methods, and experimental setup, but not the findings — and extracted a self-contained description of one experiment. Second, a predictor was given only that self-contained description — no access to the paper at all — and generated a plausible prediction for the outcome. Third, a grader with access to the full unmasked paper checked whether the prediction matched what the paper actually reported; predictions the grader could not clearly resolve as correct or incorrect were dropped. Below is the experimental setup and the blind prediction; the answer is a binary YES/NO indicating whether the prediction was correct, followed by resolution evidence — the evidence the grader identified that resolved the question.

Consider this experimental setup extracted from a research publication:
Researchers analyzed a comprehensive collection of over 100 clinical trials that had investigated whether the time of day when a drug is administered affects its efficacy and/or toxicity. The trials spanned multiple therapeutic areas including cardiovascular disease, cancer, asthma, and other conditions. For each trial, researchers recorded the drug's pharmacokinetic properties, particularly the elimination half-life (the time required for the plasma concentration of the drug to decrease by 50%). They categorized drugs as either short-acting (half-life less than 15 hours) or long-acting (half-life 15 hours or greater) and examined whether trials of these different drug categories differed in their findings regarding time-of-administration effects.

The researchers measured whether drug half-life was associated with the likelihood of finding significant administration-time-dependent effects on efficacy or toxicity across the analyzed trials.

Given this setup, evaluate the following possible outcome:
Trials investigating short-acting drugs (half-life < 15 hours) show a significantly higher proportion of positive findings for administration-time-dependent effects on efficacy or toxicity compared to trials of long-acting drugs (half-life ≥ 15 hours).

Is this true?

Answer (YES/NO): YES